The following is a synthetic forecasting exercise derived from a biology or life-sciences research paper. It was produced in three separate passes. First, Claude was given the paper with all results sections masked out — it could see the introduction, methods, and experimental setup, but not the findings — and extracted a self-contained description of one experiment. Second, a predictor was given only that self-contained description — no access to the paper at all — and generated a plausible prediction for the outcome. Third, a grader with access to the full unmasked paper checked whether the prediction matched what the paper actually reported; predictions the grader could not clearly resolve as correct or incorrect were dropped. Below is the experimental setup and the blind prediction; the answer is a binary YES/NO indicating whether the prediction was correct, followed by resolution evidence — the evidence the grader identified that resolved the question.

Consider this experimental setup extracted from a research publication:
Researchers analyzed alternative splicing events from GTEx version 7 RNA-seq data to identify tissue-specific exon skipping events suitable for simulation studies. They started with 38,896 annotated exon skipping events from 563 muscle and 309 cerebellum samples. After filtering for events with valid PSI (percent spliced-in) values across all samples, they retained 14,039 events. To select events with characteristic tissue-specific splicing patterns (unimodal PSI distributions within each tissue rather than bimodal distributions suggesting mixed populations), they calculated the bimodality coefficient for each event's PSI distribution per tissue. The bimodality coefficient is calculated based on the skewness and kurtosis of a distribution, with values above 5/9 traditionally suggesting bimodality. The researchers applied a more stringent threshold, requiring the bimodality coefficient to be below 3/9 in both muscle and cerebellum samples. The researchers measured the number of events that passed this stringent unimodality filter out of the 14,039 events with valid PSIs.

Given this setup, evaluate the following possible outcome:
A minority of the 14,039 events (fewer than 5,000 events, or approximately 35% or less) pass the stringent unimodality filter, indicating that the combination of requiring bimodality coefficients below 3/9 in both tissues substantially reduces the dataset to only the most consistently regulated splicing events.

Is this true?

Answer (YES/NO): YES